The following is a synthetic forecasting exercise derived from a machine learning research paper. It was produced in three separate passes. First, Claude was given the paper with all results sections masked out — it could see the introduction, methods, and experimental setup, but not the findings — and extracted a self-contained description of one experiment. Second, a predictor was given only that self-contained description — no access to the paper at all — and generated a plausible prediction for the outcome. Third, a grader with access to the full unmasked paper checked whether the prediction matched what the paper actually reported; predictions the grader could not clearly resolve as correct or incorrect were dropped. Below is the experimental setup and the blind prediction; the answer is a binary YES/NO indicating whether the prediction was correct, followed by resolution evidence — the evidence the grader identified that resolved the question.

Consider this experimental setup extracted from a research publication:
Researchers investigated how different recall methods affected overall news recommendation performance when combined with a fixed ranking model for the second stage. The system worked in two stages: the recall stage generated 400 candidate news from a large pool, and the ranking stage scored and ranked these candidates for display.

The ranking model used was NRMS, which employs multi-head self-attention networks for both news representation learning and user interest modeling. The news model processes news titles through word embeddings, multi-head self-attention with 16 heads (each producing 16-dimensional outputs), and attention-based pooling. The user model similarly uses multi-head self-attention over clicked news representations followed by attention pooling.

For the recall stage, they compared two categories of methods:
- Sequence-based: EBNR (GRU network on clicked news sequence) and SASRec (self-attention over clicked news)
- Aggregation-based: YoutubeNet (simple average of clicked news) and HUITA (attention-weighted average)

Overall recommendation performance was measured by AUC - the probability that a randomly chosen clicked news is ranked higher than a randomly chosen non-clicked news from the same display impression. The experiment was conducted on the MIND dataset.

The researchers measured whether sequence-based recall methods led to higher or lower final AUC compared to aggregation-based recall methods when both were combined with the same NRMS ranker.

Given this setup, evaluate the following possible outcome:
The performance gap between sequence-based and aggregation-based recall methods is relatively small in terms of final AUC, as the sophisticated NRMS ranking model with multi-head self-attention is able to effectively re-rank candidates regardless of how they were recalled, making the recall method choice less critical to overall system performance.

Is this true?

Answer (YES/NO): NO